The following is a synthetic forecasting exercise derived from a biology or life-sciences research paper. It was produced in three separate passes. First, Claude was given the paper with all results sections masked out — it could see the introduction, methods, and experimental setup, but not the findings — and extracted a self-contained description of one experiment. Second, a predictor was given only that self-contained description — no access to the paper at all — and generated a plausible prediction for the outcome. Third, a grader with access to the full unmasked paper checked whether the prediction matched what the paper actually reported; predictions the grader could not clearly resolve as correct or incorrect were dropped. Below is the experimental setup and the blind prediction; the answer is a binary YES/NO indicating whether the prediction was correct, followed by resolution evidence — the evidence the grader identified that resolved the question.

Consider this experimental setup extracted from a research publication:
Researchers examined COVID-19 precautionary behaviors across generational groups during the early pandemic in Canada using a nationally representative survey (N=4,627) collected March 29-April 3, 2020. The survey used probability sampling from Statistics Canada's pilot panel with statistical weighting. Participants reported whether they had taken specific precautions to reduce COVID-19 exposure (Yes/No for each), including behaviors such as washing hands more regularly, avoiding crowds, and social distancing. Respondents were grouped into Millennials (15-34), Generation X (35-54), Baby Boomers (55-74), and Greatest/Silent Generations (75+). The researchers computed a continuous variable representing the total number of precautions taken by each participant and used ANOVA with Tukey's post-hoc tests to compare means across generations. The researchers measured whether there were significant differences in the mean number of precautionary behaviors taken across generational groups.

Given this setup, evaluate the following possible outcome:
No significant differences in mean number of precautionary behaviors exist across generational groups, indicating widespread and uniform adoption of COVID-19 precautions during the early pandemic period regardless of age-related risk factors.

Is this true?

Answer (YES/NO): NO